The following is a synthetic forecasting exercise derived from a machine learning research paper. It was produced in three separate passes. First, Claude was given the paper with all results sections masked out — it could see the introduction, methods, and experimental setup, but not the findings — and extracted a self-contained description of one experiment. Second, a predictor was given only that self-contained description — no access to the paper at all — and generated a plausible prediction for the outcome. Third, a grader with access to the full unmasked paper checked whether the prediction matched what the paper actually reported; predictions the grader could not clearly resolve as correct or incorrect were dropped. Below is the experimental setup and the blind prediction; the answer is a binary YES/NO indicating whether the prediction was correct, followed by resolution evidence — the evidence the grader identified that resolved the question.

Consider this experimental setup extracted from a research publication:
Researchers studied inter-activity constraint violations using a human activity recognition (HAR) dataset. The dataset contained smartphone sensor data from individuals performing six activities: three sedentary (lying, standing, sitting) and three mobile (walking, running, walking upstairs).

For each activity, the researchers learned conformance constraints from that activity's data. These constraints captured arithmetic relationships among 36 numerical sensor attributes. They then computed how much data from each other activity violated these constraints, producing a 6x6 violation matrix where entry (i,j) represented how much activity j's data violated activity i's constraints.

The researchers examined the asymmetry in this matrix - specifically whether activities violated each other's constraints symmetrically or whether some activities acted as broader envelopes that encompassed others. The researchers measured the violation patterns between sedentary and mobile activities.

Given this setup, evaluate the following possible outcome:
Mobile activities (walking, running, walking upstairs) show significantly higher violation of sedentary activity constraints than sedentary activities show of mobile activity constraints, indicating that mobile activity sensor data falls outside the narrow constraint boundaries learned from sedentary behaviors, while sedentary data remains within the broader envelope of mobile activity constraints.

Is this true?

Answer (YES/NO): YES